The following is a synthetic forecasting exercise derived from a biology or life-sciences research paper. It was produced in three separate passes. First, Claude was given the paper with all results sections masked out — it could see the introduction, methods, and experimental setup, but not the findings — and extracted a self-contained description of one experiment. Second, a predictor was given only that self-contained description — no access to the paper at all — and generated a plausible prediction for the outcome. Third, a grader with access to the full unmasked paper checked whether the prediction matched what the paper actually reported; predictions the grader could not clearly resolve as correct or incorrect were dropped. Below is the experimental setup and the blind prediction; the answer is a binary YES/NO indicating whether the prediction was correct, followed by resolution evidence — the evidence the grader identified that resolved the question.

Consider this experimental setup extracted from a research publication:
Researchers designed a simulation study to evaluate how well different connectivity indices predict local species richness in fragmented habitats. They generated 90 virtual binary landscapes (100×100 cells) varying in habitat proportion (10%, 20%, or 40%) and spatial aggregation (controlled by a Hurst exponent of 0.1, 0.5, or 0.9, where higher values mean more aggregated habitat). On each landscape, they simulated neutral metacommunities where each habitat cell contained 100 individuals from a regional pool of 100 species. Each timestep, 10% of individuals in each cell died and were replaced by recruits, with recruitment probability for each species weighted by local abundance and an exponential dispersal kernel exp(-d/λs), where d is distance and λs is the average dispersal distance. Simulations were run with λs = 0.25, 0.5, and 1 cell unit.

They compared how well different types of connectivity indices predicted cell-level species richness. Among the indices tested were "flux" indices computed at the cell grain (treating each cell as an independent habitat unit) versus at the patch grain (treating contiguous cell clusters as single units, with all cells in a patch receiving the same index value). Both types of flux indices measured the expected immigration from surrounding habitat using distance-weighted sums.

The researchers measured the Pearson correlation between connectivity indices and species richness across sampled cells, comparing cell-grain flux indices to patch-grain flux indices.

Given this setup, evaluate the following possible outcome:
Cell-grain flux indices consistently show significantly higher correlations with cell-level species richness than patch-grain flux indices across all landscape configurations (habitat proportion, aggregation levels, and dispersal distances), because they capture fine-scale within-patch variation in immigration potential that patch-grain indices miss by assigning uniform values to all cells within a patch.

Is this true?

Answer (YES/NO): NO